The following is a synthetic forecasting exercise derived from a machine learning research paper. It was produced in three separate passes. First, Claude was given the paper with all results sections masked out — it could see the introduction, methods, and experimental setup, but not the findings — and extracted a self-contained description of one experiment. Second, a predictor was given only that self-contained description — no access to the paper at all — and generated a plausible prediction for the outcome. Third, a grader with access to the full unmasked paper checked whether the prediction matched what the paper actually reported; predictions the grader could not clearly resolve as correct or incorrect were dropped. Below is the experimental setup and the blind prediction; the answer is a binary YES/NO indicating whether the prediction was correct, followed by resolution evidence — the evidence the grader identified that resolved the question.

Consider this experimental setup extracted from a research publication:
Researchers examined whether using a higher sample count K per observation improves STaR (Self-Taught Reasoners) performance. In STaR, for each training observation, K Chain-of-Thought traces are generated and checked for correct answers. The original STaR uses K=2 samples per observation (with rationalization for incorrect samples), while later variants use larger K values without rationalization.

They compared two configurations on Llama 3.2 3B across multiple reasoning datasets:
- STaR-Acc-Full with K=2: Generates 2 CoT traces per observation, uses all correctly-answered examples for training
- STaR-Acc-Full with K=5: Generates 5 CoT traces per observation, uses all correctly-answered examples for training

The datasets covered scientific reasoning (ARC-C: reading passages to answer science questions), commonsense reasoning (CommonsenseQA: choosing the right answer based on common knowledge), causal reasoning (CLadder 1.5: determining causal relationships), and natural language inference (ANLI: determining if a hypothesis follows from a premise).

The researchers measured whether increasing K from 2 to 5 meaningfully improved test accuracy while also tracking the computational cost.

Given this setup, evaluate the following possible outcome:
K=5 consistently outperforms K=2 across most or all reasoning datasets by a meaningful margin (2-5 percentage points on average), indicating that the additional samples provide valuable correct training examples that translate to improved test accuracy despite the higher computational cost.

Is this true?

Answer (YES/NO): NO